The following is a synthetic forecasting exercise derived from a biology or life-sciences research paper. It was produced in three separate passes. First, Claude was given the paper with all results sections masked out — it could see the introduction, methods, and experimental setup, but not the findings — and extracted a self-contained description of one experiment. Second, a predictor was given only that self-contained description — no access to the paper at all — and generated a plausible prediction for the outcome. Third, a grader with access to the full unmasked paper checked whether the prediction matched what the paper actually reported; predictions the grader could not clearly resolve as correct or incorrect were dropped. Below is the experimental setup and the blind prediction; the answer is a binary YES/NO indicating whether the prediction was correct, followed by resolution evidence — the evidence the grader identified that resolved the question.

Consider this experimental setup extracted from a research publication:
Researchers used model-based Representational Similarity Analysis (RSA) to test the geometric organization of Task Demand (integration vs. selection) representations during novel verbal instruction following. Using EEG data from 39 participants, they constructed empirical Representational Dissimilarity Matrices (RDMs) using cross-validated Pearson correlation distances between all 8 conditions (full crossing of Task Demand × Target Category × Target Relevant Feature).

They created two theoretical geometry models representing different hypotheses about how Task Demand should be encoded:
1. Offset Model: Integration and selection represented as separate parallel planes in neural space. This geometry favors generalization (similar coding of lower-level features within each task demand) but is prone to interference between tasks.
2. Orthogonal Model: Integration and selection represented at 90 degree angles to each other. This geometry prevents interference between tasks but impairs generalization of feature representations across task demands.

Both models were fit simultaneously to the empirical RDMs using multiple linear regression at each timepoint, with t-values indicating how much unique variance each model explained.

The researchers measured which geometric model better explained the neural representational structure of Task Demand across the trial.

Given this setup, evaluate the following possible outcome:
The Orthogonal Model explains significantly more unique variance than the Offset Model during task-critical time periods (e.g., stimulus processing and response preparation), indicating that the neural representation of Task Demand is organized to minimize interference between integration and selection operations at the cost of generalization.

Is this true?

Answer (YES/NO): NO